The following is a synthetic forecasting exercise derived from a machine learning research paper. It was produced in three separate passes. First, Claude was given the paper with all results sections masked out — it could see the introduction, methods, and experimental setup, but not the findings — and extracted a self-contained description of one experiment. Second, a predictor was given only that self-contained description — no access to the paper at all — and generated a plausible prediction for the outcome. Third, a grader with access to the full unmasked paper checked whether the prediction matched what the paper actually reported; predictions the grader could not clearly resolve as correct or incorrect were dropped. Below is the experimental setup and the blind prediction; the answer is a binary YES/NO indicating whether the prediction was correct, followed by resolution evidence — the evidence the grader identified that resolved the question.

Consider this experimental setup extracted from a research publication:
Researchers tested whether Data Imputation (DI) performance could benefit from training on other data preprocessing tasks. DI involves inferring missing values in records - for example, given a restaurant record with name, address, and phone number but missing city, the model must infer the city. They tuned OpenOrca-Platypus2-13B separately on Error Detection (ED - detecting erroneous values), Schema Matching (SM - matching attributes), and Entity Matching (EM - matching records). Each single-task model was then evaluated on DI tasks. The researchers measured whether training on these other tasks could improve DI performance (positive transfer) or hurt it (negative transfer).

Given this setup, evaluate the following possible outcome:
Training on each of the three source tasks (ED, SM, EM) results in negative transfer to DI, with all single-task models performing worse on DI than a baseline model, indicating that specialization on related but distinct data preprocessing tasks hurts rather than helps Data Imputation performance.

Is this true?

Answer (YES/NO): NO